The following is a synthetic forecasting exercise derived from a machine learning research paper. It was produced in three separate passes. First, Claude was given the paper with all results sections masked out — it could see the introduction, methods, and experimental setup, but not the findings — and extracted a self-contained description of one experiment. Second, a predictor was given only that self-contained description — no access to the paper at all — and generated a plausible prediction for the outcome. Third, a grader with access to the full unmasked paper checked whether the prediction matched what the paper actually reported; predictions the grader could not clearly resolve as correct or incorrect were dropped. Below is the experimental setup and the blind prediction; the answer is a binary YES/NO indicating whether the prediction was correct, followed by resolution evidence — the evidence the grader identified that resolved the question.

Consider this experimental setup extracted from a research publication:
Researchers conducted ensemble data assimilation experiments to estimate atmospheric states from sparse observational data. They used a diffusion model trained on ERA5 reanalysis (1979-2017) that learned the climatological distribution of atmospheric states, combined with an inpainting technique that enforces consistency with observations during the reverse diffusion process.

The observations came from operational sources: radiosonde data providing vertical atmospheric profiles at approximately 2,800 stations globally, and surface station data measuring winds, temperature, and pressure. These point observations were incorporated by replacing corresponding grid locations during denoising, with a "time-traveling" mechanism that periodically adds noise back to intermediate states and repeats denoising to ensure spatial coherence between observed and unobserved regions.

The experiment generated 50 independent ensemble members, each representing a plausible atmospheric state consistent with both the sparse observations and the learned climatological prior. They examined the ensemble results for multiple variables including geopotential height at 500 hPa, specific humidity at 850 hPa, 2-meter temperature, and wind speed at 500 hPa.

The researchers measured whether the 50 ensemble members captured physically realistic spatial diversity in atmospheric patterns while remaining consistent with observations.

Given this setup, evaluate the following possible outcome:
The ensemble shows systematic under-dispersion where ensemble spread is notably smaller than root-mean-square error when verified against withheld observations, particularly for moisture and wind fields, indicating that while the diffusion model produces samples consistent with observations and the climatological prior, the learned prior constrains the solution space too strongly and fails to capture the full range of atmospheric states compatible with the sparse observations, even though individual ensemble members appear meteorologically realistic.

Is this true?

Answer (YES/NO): NO